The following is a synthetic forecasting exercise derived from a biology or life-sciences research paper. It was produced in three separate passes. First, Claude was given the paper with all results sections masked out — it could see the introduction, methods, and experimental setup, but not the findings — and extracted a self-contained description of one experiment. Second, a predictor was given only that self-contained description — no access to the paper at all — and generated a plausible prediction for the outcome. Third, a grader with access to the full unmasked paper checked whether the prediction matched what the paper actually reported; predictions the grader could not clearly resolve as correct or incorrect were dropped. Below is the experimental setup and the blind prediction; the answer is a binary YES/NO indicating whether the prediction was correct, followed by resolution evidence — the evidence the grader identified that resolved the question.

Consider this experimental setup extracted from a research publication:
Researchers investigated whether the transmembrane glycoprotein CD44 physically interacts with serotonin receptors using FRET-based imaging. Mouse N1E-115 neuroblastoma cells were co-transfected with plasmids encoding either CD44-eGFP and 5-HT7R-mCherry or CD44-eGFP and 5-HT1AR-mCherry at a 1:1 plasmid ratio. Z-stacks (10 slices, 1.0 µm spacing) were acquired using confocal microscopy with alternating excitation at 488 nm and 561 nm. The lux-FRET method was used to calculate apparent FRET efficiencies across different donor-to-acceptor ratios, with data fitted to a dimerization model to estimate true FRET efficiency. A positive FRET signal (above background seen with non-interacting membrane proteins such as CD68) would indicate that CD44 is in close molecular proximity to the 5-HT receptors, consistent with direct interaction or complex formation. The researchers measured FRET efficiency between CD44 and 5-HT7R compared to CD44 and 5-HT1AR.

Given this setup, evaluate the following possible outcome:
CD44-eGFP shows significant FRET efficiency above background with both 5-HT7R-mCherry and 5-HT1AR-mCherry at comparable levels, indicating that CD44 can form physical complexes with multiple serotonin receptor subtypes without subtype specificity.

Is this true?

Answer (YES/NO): YES